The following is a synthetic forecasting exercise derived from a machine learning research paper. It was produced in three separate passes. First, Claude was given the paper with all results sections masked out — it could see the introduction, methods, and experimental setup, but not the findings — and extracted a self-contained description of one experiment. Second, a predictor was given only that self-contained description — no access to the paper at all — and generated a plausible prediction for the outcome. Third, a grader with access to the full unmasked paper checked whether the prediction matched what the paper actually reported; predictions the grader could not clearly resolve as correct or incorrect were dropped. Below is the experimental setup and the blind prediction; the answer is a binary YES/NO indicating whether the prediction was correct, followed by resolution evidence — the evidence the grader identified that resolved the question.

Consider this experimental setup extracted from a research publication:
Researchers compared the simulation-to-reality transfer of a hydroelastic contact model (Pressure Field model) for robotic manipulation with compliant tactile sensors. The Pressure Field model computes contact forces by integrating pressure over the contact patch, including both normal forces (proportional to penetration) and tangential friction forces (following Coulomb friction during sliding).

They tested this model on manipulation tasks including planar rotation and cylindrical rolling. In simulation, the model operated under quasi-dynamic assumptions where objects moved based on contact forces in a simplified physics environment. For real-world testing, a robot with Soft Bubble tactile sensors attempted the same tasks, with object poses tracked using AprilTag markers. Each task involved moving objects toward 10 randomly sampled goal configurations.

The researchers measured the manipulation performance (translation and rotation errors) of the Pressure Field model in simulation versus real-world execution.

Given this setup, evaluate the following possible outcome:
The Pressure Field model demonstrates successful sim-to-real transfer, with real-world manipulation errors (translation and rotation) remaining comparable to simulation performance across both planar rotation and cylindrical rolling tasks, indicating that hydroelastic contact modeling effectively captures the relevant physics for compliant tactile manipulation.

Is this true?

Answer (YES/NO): NO